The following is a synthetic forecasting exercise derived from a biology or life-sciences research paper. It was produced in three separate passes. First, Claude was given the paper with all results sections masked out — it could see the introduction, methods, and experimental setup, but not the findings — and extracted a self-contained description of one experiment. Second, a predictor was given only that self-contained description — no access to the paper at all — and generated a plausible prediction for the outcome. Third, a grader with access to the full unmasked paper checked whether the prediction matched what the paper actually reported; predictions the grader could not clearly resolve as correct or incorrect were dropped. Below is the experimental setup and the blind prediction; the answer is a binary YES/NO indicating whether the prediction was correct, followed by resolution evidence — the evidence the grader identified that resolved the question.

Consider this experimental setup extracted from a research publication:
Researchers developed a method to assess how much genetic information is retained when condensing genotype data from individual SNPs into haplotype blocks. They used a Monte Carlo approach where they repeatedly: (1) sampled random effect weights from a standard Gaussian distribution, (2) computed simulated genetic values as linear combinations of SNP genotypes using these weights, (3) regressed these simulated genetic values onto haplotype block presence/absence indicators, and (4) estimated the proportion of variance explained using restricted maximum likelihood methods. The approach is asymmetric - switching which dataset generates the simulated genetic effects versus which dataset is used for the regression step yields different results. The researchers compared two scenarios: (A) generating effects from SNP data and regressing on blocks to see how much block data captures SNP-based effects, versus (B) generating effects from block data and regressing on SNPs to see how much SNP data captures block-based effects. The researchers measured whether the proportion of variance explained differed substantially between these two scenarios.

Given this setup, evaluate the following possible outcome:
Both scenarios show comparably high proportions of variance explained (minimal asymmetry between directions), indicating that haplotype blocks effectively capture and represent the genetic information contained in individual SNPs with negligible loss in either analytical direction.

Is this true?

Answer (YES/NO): YES